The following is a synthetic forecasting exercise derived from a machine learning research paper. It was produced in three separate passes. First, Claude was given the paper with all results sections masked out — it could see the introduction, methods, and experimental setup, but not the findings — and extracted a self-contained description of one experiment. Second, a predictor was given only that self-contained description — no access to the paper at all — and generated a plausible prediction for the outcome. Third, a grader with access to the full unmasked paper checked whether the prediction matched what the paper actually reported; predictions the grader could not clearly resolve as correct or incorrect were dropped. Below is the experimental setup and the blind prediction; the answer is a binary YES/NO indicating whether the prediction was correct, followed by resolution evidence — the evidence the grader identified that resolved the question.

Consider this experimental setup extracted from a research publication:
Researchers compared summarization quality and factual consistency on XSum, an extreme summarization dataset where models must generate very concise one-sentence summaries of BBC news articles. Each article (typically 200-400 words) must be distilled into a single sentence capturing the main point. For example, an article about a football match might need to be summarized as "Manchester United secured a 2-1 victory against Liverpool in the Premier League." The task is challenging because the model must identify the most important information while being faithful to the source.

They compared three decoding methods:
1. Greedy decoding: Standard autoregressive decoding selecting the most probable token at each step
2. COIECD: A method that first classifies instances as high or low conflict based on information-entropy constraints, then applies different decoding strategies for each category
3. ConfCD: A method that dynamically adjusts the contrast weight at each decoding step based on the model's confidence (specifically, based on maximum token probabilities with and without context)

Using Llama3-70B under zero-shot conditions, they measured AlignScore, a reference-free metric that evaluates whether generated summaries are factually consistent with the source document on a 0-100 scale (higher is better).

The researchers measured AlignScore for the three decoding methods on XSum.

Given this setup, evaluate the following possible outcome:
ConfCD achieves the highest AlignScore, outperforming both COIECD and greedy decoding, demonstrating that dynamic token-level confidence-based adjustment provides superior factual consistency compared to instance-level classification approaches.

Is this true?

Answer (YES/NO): NO